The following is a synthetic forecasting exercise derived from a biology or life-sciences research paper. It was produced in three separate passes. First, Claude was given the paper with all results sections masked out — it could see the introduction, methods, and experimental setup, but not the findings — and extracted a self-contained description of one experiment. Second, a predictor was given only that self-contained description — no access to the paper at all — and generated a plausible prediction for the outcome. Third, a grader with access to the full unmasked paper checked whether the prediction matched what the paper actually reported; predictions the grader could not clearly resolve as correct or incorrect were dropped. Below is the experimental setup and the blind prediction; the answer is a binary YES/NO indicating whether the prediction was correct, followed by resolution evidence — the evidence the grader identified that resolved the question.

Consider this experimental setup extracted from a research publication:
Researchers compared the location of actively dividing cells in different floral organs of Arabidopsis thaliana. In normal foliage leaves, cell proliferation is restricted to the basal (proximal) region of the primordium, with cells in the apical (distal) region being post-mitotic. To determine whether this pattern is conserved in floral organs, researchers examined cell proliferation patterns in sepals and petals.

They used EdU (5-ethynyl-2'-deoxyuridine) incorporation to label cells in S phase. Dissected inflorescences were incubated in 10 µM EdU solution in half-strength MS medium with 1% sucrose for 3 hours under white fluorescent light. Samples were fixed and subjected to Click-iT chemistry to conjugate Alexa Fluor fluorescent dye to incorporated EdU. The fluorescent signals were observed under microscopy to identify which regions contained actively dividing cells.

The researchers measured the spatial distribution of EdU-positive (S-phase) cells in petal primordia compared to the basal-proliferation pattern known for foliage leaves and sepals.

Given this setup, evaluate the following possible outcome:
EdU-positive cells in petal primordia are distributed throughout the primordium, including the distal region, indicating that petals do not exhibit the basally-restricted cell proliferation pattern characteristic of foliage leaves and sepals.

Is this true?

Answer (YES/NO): YES